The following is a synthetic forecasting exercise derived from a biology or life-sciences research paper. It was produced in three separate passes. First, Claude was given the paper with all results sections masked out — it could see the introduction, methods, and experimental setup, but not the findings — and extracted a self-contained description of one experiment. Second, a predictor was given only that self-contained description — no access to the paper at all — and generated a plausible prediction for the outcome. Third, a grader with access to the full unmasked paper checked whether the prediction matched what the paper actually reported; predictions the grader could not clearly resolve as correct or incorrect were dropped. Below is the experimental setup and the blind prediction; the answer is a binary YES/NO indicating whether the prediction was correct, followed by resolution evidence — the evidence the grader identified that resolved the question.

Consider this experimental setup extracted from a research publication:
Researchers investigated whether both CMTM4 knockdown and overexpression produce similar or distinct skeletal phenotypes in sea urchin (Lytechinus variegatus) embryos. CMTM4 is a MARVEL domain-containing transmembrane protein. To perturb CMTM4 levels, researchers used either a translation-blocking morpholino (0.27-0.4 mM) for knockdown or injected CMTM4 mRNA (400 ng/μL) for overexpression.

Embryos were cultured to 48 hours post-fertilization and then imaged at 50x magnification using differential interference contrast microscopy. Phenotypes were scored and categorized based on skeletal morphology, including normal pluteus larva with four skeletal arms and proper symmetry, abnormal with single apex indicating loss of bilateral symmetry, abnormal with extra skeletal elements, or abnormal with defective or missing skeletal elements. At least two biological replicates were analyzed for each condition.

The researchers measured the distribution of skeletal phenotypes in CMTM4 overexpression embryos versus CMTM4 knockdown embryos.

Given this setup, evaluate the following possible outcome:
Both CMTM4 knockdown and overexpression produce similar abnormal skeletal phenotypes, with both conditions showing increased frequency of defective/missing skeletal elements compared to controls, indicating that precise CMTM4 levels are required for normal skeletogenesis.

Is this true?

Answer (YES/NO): YES